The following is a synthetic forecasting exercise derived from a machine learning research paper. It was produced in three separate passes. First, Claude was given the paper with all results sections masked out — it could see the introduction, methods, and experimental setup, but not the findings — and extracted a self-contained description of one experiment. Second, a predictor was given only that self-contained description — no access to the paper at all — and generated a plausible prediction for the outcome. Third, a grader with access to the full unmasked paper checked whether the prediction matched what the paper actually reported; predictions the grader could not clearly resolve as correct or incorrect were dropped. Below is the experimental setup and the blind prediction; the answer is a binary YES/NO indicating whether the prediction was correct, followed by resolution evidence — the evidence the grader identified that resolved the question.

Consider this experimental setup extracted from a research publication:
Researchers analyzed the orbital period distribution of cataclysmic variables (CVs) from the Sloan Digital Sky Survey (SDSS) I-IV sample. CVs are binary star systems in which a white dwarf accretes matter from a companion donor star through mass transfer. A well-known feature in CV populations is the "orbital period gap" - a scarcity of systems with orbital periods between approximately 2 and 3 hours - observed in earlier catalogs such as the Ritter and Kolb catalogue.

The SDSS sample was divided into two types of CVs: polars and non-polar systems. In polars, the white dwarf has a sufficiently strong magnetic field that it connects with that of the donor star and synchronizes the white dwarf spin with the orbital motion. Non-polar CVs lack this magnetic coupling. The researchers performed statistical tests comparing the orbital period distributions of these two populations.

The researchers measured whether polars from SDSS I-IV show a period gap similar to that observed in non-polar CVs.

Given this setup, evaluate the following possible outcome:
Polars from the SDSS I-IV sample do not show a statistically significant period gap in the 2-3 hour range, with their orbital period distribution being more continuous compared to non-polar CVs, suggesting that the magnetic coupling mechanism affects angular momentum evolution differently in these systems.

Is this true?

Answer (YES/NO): YES